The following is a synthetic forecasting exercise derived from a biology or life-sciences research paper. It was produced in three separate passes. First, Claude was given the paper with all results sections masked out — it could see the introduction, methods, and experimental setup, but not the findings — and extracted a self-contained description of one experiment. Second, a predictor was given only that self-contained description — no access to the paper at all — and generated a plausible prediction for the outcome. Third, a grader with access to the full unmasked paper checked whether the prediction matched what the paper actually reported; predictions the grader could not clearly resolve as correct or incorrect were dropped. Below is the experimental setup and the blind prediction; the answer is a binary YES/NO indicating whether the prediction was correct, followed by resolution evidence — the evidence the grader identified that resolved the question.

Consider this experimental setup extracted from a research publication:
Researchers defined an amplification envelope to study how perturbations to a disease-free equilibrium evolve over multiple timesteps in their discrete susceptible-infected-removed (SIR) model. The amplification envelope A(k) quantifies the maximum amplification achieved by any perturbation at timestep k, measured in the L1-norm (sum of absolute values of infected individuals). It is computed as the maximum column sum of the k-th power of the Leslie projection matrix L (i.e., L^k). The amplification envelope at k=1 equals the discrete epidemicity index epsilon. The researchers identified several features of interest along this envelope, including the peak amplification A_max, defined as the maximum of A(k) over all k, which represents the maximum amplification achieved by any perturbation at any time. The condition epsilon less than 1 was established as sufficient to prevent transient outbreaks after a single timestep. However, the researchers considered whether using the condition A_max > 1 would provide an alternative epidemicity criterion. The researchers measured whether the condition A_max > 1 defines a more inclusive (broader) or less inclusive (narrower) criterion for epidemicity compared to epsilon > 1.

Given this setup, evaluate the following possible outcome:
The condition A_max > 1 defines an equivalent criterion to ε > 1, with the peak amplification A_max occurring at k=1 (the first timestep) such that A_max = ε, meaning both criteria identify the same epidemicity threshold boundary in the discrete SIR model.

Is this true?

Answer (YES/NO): NO